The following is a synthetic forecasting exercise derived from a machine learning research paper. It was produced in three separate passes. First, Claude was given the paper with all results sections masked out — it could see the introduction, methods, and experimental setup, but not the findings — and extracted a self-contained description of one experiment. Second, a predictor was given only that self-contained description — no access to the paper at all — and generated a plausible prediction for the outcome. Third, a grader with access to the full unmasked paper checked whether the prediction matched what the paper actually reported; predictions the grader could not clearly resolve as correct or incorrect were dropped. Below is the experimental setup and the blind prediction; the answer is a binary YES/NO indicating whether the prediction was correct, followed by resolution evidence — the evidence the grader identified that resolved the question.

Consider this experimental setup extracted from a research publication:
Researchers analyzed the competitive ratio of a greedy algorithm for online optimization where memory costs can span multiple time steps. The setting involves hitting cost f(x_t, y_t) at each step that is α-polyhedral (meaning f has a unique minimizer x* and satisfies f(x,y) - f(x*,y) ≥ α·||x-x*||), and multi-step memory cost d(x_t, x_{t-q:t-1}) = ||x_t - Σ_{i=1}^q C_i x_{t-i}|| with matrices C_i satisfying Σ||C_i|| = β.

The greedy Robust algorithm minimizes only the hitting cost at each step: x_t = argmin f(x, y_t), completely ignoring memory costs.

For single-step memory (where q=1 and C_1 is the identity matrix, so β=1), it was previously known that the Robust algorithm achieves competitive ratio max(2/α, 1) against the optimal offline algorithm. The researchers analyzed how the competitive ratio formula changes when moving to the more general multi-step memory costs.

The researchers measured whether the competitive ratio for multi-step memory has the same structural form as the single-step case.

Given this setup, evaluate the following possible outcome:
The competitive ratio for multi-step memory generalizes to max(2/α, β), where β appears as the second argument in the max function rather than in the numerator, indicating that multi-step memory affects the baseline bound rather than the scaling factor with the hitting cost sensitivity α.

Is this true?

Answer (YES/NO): NO